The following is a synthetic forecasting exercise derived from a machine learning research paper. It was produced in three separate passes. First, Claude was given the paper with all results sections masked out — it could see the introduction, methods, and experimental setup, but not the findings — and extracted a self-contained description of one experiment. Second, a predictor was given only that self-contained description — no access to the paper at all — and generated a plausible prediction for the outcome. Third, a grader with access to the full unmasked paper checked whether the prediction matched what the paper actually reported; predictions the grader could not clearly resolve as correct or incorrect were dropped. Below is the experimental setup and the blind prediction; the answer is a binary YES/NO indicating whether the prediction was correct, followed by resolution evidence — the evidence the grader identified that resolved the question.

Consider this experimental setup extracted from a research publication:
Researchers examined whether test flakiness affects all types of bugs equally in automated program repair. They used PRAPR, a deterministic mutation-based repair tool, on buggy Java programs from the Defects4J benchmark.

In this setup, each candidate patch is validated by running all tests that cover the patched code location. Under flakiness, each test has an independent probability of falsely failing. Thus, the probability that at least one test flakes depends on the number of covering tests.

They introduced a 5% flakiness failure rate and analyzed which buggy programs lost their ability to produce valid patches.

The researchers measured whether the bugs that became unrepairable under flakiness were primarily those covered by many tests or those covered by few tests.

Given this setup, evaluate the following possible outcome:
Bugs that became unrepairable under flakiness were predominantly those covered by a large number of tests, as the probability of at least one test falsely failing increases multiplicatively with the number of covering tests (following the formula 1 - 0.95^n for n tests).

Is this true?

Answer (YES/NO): YES